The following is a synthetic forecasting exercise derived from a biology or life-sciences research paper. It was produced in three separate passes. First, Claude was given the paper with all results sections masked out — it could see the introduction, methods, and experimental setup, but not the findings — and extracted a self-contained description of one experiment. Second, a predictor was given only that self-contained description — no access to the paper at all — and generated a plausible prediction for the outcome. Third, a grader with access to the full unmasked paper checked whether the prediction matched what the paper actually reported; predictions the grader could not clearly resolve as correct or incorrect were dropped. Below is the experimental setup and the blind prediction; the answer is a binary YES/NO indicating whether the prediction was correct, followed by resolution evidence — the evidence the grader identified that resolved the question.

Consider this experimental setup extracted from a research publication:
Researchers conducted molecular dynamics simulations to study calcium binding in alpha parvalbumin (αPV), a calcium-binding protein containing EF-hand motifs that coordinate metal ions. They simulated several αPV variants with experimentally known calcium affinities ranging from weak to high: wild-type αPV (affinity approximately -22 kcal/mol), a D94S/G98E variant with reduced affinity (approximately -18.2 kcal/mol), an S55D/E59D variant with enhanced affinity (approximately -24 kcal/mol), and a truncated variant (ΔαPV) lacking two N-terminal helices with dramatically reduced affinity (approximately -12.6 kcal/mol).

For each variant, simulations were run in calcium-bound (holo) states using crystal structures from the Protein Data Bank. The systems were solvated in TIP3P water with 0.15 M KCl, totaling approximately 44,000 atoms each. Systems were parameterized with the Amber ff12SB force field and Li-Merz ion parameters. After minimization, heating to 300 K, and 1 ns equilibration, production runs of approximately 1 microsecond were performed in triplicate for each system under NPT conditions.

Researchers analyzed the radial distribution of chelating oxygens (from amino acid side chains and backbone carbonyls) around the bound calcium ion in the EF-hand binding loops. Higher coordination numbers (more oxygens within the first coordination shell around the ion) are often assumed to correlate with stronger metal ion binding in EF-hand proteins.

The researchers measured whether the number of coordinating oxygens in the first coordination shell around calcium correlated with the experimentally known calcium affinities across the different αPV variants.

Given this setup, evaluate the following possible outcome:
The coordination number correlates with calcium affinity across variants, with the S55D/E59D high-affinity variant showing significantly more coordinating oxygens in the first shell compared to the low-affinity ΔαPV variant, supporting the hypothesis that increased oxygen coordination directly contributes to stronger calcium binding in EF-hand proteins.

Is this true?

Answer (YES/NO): NO